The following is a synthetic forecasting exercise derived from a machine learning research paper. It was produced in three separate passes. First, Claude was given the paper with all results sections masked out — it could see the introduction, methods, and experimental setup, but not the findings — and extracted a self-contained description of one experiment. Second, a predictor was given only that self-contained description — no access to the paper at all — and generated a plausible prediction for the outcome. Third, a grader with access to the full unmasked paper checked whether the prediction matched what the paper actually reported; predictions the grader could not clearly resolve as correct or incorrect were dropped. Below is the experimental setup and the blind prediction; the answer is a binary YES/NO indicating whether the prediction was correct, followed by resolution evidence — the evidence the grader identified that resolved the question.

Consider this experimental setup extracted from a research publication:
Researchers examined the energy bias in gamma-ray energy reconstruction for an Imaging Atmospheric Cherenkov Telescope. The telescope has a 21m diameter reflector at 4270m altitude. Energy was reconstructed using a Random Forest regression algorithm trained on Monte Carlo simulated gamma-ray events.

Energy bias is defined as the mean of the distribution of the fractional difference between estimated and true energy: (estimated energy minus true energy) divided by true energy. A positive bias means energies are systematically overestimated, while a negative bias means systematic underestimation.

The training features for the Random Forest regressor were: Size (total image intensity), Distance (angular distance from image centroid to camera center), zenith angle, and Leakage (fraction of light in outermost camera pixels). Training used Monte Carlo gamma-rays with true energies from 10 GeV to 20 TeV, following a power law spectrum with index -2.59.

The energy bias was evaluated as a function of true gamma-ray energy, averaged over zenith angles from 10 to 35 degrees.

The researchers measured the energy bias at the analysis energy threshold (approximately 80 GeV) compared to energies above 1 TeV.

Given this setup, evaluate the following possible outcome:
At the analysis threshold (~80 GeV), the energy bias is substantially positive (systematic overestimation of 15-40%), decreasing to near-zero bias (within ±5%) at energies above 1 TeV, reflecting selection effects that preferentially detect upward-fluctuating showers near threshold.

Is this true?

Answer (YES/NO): NO